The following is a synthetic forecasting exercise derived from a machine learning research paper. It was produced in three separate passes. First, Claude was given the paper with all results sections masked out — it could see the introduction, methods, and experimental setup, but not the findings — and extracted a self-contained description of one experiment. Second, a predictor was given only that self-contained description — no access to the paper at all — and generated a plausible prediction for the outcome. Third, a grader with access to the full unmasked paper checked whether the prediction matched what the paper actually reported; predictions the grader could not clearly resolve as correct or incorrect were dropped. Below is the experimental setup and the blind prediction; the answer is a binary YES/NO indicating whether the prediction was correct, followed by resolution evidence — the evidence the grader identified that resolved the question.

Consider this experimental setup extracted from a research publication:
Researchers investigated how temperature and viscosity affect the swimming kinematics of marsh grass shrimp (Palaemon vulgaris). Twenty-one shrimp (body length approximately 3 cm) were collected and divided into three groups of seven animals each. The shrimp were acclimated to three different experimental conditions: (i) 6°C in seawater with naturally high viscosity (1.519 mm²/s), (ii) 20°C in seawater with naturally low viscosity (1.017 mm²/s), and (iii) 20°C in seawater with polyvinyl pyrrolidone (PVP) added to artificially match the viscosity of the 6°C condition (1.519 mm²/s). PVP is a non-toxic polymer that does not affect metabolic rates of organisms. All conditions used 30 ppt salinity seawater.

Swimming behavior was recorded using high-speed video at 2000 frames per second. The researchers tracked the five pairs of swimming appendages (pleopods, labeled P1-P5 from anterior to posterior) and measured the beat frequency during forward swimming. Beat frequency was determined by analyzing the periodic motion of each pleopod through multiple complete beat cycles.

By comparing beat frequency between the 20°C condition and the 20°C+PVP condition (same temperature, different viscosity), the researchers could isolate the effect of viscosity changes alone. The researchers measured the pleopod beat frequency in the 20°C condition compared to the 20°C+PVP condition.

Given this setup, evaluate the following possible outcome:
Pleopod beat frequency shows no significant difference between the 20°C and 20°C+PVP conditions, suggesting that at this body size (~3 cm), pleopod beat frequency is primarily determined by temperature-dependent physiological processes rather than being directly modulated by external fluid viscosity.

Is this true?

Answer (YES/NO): YES